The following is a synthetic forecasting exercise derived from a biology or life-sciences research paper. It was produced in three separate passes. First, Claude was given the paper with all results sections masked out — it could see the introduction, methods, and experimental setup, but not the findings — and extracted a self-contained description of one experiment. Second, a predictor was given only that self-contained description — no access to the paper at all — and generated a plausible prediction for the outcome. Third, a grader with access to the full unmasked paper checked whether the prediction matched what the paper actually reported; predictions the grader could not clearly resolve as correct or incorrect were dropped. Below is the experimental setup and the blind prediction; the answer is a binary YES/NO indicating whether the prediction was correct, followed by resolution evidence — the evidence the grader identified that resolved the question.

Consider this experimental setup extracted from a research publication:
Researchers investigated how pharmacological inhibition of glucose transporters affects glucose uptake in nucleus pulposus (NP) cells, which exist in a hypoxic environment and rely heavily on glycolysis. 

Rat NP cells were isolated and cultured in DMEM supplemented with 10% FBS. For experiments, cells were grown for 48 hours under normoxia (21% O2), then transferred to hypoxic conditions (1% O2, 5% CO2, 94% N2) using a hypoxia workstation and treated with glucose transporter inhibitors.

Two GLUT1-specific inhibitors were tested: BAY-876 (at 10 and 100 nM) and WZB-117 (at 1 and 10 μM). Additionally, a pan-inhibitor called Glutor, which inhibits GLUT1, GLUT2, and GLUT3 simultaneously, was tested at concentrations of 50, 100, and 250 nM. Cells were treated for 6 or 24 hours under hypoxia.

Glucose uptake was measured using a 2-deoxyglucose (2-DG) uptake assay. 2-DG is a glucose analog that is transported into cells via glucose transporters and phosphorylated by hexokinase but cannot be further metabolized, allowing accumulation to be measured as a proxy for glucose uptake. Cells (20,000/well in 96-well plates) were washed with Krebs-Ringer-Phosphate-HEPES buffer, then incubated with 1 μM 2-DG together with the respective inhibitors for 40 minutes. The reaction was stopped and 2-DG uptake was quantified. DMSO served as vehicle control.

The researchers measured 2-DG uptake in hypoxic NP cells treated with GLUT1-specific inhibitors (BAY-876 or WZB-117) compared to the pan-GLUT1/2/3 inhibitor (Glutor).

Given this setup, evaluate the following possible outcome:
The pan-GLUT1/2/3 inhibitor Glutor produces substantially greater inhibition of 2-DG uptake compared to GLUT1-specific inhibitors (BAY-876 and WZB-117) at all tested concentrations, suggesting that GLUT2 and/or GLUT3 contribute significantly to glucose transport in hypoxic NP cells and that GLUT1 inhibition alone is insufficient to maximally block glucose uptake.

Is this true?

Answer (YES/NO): YES